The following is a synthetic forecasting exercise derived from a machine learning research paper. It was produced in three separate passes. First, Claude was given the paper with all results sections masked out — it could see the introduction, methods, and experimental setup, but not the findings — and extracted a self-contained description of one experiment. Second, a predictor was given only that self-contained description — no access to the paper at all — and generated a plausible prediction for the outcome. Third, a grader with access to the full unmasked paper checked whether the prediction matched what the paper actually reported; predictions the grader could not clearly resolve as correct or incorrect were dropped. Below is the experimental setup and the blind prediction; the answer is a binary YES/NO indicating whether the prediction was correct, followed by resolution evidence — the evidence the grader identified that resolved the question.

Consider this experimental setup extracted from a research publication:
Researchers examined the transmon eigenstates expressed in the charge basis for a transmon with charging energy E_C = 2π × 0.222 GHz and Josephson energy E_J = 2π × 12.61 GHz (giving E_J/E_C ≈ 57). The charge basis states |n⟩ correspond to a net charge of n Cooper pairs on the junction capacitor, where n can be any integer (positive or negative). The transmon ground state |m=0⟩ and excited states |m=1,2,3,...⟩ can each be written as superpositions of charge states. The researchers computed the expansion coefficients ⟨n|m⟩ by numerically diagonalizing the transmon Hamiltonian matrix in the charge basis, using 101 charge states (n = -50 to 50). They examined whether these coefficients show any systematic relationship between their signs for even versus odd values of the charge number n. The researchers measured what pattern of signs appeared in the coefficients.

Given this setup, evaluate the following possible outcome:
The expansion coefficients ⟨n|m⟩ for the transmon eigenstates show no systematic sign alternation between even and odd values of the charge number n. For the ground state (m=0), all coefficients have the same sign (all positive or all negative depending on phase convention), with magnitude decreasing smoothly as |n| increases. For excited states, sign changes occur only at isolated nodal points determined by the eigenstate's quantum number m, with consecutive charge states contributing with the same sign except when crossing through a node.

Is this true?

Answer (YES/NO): NO